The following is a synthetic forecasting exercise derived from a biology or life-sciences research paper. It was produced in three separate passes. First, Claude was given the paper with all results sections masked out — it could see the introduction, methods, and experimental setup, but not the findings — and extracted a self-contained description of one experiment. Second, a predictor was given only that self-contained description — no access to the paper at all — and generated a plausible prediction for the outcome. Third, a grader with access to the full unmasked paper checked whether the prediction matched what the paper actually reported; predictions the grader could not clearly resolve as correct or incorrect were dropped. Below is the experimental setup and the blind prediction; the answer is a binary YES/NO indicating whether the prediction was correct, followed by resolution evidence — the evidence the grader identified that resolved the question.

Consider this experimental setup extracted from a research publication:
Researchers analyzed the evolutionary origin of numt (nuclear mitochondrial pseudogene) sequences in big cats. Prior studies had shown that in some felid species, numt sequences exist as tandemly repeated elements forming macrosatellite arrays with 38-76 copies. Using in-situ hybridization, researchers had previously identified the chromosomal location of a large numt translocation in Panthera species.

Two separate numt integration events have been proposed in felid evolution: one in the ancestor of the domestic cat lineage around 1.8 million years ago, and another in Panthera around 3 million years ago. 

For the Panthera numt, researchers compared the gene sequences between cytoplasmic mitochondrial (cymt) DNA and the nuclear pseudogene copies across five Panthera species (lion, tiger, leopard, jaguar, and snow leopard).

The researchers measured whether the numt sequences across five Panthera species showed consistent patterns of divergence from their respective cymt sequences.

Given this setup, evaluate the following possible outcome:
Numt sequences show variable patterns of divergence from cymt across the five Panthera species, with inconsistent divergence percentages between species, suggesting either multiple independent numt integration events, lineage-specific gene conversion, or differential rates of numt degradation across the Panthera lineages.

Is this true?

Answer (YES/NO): NO